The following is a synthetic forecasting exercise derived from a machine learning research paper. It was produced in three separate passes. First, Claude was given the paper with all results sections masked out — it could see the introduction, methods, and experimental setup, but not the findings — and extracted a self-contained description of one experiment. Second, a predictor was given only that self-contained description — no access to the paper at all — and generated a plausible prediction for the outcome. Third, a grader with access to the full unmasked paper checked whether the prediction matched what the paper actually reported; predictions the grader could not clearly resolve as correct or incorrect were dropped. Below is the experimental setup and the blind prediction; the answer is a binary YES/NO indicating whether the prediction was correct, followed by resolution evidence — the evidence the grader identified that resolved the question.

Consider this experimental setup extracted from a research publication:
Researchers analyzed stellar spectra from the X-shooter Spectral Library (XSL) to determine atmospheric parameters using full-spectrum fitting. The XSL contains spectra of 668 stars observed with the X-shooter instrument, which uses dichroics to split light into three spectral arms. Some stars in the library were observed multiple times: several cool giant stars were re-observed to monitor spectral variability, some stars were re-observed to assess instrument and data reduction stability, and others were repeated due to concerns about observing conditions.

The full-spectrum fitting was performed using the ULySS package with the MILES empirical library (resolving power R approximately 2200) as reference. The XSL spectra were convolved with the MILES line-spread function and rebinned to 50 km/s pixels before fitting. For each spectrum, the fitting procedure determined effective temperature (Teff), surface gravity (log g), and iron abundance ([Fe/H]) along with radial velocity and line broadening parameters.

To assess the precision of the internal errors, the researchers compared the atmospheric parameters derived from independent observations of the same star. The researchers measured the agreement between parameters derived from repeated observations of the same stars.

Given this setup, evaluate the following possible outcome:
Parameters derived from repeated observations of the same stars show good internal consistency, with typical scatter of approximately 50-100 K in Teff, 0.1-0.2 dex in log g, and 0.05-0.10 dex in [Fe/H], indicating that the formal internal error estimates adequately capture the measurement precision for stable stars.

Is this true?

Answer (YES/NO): NO